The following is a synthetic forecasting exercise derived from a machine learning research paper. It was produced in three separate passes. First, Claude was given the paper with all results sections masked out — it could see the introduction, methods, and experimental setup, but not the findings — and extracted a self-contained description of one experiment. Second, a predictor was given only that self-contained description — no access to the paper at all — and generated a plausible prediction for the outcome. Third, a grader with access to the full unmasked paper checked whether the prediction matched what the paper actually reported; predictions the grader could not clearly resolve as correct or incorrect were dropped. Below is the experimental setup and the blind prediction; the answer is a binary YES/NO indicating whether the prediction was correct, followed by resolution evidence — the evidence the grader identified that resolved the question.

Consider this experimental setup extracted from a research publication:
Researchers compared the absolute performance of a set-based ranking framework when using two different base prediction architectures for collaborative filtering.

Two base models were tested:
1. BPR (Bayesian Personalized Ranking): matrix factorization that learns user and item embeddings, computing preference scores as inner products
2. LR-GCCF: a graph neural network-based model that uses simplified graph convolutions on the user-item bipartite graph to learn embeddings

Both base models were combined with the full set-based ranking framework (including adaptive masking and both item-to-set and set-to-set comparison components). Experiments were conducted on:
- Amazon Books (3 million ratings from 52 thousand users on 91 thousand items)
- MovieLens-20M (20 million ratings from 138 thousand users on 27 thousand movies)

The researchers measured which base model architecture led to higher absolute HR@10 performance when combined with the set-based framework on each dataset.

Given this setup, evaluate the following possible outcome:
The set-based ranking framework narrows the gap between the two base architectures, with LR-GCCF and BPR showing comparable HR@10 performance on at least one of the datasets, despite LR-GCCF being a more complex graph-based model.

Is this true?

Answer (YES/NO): YES